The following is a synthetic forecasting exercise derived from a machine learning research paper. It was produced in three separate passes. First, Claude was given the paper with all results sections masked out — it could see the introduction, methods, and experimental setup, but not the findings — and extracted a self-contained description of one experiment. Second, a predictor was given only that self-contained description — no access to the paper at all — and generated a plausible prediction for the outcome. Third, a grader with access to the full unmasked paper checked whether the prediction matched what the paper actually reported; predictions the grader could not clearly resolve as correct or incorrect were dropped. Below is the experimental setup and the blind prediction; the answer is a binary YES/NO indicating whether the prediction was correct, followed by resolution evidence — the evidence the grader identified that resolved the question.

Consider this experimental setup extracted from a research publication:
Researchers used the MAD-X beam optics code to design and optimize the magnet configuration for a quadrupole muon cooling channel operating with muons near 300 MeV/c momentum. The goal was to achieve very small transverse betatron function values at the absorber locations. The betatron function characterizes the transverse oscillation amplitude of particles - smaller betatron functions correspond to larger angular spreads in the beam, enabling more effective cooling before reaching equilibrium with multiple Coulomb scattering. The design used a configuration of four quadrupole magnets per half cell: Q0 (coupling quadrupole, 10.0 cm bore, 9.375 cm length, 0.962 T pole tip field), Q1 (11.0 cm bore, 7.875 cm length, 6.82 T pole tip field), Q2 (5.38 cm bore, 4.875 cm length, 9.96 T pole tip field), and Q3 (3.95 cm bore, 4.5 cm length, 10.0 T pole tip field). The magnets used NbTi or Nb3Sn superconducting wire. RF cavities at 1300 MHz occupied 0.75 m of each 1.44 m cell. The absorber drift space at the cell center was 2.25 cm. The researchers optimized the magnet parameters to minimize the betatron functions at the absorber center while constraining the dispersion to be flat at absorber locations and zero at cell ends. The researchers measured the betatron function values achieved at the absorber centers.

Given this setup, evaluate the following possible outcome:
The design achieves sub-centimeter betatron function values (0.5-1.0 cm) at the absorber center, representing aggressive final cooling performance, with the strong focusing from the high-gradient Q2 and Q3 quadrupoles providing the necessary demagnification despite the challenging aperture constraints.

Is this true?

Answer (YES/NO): NO